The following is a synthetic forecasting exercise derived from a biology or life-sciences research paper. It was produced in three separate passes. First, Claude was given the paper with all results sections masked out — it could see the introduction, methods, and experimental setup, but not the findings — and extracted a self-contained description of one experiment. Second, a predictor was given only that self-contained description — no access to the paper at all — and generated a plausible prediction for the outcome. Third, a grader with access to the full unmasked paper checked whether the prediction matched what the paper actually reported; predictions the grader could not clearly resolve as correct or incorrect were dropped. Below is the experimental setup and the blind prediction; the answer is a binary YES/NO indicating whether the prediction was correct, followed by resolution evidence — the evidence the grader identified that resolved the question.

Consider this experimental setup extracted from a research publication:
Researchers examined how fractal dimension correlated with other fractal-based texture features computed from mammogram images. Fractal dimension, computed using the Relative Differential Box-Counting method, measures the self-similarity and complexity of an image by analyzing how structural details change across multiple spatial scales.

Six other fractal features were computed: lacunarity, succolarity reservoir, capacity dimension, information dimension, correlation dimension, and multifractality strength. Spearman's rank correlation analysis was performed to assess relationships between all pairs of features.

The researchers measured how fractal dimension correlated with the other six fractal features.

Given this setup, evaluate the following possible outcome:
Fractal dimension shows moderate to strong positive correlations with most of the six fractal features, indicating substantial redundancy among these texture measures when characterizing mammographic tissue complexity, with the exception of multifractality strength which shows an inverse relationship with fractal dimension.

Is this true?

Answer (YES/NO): NO